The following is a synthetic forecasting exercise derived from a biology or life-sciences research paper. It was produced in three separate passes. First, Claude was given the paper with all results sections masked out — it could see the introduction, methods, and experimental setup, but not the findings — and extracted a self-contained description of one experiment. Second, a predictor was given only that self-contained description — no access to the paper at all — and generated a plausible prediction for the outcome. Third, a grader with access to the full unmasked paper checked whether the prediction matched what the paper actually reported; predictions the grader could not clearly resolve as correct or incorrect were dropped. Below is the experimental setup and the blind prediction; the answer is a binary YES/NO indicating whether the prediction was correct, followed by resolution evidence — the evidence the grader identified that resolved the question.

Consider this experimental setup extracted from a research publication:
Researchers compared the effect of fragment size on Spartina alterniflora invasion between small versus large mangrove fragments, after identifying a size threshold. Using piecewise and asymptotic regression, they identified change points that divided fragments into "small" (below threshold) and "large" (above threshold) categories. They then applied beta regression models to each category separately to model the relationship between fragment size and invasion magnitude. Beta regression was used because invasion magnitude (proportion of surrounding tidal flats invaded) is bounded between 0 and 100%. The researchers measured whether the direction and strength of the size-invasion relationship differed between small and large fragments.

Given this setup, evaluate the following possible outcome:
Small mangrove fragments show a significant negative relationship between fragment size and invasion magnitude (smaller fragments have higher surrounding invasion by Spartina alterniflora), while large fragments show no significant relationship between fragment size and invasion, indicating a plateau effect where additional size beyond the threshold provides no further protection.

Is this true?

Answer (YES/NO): NO